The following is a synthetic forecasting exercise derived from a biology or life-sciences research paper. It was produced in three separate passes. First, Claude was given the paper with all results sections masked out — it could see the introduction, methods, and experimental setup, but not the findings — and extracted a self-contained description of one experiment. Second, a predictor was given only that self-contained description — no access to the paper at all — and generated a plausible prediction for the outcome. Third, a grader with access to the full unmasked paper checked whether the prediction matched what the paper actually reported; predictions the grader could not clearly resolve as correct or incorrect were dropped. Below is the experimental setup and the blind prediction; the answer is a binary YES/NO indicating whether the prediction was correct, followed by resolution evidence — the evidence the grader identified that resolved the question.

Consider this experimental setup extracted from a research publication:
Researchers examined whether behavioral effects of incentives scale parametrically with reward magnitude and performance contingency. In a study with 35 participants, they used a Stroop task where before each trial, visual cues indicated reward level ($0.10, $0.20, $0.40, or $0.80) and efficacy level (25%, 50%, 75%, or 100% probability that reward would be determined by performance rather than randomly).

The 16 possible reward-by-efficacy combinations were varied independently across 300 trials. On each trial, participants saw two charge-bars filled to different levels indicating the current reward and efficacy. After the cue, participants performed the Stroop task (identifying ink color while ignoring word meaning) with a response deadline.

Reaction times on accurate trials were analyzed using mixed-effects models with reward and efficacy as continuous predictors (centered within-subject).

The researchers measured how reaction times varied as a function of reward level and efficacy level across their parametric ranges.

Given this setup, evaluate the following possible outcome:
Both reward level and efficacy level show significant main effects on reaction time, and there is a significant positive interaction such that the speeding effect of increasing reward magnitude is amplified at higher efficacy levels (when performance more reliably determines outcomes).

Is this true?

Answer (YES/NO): YES